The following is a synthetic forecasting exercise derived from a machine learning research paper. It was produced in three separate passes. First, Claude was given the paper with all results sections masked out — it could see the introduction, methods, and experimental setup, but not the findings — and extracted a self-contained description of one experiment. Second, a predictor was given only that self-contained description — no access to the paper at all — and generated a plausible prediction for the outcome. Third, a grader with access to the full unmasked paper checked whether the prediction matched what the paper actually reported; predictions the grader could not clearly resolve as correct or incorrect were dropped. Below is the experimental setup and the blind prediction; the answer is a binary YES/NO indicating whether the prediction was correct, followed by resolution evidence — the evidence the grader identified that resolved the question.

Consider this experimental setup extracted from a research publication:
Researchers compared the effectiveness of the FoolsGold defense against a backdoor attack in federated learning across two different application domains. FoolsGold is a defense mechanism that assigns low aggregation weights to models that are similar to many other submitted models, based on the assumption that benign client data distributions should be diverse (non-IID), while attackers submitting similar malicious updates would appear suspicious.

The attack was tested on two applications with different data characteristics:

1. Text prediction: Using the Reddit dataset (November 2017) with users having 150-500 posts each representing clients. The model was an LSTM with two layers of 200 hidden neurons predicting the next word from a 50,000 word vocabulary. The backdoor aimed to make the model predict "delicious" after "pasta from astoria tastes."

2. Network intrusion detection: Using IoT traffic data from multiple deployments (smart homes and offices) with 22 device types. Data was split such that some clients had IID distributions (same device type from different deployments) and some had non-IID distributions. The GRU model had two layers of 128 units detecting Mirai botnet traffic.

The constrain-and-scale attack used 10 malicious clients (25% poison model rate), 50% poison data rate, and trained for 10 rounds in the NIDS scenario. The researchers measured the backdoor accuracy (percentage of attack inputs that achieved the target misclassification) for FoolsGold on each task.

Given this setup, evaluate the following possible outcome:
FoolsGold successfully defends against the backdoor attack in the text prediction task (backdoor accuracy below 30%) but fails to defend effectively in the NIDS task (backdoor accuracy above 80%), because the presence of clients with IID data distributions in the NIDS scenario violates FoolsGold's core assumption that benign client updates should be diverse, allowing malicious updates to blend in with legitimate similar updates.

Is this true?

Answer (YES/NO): YES